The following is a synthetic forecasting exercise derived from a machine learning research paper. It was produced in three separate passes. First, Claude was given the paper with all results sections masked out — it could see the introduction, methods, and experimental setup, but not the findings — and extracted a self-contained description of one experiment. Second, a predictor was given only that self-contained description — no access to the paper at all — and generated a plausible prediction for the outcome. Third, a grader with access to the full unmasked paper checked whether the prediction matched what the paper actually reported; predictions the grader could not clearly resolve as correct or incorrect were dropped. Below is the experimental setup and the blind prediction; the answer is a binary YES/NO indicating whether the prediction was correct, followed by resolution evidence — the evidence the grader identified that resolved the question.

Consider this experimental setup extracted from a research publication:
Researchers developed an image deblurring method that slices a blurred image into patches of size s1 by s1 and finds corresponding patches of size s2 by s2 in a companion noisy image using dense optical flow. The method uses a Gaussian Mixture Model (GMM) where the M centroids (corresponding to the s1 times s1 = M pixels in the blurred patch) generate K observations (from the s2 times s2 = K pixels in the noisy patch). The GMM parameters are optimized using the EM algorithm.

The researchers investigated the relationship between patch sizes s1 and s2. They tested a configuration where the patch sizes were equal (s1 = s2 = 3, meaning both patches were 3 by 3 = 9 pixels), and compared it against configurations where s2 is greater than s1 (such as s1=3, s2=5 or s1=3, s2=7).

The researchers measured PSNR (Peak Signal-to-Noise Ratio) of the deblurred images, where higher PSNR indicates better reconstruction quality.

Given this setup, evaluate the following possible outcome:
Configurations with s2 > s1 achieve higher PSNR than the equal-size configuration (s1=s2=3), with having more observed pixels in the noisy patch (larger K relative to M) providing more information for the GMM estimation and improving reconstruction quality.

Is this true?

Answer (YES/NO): YES